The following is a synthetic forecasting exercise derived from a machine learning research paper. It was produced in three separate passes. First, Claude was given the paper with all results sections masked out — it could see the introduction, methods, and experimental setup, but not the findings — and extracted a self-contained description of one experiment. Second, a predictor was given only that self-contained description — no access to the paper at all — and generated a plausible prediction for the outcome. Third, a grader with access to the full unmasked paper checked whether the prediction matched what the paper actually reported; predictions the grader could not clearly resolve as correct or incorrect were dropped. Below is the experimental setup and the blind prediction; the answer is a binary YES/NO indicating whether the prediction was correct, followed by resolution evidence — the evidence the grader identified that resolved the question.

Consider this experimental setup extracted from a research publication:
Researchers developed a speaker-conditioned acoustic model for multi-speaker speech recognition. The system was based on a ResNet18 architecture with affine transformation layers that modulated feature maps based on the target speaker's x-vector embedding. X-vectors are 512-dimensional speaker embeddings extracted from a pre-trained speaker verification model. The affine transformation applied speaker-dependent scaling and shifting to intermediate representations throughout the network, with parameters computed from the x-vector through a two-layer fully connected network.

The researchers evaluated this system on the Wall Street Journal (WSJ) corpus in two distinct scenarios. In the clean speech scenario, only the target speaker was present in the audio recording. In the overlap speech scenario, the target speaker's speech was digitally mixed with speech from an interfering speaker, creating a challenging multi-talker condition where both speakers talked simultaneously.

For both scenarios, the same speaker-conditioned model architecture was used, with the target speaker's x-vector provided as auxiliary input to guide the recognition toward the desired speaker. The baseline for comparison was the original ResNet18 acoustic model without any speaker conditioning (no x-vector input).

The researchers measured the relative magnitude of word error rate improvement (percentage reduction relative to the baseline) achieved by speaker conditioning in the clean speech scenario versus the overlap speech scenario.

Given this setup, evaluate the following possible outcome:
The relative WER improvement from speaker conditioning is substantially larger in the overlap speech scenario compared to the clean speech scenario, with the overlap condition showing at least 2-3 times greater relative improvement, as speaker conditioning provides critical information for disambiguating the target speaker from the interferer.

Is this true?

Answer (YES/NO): YES